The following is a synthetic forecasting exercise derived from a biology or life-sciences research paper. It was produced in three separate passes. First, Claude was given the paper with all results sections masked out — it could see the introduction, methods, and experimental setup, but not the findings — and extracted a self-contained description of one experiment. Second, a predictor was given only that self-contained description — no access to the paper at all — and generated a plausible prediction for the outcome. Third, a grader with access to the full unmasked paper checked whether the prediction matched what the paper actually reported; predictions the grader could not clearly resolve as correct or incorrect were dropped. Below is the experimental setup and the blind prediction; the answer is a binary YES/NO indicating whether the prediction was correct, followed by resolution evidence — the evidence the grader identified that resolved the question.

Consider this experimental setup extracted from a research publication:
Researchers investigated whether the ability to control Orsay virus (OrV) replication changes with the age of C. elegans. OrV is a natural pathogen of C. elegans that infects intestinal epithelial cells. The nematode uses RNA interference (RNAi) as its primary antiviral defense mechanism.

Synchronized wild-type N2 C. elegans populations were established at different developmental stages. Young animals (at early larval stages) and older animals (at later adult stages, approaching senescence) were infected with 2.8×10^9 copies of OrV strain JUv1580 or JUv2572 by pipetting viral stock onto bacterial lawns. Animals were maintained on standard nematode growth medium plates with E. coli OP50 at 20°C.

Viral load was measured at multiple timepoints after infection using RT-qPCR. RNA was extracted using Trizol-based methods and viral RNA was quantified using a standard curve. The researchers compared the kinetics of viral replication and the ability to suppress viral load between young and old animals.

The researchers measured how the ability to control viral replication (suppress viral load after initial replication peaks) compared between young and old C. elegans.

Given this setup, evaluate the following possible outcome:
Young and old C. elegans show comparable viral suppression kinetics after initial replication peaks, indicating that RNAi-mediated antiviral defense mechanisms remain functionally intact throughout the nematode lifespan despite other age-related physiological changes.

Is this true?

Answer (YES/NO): NO